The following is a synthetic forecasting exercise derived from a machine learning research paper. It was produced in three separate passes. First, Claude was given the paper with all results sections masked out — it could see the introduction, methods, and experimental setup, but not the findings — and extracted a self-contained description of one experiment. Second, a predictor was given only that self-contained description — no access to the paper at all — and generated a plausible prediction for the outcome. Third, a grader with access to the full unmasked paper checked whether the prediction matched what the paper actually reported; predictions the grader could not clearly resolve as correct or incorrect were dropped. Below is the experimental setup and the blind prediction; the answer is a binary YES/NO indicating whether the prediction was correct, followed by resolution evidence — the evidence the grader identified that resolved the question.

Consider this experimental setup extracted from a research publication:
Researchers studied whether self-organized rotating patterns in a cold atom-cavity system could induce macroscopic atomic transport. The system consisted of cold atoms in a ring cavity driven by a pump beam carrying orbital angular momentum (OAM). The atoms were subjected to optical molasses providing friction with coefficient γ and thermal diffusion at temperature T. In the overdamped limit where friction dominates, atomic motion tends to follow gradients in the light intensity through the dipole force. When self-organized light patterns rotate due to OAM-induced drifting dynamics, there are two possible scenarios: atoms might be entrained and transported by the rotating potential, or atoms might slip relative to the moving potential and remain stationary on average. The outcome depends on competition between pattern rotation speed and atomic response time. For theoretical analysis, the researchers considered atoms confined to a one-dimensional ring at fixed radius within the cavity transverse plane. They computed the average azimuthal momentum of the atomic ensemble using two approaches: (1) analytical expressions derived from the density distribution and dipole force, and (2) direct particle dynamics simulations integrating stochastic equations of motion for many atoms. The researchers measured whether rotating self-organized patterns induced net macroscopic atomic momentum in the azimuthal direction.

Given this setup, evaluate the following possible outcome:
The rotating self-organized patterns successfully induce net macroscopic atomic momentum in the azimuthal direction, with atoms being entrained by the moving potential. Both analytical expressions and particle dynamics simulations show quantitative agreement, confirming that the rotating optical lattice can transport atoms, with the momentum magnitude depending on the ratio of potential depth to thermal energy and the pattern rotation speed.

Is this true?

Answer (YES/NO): YES